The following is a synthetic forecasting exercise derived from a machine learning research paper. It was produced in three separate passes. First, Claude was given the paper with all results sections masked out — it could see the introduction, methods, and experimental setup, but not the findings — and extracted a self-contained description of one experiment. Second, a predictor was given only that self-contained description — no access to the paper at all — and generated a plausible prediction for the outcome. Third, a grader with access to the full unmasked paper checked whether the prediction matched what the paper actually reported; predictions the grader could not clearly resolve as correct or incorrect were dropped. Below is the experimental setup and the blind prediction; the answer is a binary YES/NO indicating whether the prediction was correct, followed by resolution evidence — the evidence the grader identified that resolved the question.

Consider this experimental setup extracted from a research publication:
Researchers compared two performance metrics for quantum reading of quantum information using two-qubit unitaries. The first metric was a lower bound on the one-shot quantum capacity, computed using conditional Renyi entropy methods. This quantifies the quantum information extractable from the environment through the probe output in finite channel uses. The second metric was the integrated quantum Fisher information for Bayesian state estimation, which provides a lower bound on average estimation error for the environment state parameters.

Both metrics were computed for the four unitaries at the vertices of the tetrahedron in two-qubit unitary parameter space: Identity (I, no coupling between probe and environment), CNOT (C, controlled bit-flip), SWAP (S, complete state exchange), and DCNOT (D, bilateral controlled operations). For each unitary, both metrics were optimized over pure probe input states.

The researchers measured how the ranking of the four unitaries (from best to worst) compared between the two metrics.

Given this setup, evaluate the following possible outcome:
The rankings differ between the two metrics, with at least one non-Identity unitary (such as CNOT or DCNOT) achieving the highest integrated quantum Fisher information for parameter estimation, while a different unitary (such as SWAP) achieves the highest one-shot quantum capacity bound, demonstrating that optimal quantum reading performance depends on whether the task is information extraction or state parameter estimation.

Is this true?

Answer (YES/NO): NO